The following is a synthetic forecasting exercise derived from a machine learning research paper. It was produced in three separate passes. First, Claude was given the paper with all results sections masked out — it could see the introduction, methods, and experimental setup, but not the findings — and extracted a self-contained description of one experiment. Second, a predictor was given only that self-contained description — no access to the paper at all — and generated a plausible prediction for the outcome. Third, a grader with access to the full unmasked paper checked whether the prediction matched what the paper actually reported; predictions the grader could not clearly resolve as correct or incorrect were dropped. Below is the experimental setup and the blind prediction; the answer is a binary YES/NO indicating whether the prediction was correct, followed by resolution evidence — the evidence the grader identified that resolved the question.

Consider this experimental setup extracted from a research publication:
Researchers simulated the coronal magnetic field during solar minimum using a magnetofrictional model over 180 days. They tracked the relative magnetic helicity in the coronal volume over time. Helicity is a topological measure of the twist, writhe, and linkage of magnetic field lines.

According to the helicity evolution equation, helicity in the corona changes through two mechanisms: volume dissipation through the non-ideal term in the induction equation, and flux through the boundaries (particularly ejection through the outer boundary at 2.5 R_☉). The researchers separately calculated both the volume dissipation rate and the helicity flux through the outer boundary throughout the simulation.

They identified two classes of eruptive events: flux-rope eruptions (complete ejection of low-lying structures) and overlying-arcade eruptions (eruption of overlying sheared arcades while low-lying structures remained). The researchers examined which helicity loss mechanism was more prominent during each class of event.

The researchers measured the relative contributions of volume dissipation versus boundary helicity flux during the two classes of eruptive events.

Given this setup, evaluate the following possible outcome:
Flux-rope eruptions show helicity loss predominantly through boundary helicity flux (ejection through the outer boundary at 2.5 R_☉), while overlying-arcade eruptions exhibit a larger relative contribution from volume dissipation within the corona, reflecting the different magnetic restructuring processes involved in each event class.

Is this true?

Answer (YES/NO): NO